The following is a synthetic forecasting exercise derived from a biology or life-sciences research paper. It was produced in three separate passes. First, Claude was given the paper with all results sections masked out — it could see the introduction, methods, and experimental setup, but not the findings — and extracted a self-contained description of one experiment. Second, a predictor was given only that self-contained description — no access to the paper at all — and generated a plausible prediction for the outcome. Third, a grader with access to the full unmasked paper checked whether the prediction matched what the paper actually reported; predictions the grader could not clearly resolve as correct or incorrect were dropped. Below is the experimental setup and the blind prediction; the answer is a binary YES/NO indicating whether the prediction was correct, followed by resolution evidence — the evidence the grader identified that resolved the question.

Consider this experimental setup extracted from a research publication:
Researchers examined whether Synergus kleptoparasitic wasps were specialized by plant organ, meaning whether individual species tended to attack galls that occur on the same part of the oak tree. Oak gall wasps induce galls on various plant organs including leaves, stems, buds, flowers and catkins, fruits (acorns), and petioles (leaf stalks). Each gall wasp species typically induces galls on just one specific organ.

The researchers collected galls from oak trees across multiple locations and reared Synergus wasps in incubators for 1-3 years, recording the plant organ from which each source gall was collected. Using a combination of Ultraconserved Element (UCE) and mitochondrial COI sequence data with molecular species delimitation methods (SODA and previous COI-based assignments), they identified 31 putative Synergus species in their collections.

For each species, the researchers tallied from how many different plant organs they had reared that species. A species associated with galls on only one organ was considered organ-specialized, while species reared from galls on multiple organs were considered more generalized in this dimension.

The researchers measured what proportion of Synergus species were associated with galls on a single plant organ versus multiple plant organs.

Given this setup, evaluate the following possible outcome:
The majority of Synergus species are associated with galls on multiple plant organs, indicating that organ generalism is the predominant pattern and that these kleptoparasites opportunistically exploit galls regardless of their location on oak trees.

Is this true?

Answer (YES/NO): NO